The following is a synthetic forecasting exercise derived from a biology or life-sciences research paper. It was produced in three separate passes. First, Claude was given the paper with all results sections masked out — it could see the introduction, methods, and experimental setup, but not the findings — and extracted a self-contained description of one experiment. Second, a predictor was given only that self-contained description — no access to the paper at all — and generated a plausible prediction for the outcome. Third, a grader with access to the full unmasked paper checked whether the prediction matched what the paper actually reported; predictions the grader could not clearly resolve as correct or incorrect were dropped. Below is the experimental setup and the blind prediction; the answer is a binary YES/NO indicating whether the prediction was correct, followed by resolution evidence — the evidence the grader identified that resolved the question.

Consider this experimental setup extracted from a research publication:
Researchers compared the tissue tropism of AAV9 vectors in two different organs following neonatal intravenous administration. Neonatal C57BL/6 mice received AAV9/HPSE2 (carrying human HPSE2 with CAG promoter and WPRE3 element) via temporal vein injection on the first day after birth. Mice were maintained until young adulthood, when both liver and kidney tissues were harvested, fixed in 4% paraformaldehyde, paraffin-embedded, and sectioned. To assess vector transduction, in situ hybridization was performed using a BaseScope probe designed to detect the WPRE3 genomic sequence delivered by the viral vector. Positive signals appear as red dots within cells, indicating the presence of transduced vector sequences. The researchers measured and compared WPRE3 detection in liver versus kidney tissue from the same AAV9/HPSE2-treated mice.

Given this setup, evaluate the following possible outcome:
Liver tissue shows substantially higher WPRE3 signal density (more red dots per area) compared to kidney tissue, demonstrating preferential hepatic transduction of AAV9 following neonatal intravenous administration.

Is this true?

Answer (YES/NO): YES